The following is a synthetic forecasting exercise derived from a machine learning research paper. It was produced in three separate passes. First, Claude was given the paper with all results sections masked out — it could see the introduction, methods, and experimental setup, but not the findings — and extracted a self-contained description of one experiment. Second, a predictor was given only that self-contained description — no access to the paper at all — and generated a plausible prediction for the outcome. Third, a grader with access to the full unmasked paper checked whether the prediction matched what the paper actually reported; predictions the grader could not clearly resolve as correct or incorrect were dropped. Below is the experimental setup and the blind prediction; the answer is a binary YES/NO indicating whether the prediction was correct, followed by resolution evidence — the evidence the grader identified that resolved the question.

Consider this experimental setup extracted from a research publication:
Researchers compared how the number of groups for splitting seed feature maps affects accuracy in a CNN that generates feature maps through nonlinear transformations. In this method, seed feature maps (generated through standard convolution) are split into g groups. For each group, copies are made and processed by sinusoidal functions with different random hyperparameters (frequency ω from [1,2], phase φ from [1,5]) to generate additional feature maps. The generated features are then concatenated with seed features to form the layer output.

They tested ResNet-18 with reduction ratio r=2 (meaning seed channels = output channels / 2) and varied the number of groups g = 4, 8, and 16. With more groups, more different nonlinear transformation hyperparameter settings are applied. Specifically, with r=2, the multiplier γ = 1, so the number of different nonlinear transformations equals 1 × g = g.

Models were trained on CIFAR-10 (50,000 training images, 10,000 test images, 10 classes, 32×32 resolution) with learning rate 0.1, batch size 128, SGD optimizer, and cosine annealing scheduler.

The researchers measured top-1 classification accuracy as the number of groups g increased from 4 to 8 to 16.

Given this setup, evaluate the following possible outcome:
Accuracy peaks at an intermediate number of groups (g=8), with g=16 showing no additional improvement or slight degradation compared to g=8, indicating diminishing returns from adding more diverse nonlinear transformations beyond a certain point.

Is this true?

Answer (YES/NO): NO